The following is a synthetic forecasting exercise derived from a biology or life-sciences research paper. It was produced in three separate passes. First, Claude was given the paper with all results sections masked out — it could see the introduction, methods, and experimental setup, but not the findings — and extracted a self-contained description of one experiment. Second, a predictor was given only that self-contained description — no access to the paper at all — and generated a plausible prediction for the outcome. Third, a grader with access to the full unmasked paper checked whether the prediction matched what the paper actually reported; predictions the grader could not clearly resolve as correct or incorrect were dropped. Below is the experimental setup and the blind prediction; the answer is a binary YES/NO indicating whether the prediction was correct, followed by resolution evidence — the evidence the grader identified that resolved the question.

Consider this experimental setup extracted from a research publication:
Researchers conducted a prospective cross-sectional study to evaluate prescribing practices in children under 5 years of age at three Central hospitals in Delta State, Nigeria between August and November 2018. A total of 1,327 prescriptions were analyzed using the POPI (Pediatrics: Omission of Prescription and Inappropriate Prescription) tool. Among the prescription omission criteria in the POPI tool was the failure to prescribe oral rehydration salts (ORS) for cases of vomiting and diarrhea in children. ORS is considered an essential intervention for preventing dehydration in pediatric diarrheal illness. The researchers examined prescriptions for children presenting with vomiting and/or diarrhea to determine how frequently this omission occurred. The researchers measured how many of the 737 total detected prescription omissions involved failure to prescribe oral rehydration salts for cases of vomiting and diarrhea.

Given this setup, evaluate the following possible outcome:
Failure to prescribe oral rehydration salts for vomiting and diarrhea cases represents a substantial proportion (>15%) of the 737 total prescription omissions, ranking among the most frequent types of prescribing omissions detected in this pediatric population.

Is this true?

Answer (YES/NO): NO